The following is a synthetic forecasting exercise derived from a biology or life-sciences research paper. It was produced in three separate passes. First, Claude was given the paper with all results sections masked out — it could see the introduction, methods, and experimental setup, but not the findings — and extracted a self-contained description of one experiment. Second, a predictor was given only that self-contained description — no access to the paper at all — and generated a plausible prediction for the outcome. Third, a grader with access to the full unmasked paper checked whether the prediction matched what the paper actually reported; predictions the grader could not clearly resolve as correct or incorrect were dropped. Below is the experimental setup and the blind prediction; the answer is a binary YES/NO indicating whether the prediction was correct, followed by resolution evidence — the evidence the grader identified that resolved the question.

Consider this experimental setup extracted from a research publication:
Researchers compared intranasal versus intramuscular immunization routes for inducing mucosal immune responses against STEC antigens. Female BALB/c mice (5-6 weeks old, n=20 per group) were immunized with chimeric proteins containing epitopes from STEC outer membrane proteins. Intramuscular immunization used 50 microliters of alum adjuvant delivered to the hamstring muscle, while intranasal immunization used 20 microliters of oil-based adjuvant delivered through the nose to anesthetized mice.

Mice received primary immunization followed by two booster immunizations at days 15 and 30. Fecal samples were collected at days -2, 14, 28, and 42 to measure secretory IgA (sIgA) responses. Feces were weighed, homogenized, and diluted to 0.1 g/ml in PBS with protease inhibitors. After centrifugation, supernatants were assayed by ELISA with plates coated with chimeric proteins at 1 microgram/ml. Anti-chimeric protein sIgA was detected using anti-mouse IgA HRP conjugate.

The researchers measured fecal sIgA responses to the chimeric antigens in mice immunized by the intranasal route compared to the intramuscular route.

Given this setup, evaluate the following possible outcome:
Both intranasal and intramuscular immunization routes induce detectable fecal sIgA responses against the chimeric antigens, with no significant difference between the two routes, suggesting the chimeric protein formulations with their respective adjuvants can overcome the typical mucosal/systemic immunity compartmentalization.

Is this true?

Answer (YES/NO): NO